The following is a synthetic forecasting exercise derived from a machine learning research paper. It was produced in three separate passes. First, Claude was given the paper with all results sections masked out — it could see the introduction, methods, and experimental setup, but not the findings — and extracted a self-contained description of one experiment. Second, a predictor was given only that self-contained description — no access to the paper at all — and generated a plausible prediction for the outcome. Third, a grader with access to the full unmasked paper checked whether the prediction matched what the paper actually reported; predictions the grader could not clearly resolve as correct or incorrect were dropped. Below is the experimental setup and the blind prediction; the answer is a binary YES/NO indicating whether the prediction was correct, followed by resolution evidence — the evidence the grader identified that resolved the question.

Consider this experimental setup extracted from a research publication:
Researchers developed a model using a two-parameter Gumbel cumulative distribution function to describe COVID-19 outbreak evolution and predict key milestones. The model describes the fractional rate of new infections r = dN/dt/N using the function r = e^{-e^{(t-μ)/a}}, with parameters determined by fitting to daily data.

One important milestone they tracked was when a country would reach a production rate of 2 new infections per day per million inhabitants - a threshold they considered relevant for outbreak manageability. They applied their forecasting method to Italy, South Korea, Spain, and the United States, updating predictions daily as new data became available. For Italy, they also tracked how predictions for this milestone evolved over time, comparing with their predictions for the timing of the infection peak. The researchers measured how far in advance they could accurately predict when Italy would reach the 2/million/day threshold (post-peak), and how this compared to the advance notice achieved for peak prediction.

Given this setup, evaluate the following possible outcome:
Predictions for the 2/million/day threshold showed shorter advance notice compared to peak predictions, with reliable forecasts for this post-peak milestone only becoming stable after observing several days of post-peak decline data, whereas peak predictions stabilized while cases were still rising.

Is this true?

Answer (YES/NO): NO